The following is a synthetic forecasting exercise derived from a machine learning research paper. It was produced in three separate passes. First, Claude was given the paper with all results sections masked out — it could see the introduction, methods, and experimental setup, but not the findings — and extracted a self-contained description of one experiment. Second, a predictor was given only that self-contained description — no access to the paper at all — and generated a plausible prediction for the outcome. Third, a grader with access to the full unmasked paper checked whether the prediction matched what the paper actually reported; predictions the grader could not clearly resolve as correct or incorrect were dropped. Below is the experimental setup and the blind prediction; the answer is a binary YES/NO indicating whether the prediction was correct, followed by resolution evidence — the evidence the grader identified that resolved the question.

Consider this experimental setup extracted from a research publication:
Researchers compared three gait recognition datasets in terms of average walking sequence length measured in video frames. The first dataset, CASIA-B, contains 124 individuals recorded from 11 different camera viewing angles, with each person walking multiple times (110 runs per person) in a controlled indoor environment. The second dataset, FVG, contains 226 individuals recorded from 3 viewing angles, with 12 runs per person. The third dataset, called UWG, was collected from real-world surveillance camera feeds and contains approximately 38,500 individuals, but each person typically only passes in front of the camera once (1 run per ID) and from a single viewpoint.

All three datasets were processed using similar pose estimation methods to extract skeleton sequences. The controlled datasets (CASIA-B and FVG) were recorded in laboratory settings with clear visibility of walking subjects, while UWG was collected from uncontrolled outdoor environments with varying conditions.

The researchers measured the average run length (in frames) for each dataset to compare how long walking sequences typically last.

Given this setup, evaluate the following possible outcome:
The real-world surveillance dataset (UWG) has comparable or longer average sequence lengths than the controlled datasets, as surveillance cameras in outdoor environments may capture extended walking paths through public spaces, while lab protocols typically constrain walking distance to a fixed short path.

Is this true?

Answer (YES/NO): YES